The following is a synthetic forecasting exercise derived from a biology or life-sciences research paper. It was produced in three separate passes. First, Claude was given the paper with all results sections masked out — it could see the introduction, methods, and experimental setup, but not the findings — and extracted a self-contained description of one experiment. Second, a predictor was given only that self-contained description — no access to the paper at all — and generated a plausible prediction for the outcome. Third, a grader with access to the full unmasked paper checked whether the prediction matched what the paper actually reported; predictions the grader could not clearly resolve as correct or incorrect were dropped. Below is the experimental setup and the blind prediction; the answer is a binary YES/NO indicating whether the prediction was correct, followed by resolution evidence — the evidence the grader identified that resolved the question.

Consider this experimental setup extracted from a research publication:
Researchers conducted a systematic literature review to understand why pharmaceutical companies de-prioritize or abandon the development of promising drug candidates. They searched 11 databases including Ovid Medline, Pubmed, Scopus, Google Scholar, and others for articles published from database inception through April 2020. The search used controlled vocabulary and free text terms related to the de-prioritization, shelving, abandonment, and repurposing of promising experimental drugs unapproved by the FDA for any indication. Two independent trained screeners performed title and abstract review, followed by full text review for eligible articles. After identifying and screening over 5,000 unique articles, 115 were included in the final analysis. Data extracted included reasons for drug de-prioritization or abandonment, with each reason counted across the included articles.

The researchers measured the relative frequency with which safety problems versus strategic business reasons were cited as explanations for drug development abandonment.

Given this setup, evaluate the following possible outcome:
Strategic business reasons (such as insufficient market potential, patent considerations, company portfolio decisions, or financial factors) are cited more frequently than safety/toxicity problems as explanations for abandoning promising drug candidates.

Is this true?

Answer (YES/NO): YES